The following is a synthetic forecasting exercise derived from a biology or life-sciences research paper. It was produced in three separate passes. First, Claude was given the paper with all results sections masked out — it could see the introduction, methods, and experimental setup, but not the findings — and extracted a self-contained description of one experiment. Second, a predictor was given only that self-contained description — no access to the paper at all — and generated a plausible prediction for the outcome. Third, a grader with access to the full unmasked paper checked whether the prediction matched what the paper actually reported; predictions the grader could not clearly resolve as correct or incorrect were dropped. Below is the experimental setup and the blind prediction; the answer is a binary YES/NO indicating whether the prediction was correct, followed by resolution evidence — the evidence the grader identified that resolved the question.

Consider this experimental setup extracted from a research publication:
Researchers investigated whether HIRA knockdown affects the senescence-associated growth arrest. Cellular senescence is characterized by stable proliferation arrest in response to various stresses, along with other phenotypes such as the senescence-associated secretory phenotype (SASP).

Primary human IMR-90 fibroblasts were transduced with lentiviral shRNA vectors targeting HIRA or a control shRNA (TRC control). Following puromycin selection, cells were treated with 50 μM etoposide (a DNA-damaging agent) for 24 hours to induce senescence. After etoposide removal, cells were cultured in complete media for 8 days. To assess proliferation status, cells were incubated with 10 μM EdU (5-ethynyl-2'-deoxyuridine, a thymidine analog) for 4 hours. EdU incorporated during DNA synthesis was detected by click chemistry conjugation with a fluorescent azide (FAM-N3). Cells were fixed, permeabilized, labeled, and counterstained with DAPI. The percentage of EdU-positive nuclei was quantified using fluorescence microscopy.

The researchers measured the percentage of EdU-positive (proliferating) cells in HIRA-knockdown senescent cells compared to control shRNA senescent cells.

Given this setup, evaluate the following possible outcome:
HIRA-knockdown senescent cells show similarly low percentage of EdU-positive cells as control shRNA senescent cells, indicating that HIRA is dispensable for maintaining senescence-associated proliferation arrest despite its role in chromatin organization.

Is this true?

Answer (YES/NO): YES